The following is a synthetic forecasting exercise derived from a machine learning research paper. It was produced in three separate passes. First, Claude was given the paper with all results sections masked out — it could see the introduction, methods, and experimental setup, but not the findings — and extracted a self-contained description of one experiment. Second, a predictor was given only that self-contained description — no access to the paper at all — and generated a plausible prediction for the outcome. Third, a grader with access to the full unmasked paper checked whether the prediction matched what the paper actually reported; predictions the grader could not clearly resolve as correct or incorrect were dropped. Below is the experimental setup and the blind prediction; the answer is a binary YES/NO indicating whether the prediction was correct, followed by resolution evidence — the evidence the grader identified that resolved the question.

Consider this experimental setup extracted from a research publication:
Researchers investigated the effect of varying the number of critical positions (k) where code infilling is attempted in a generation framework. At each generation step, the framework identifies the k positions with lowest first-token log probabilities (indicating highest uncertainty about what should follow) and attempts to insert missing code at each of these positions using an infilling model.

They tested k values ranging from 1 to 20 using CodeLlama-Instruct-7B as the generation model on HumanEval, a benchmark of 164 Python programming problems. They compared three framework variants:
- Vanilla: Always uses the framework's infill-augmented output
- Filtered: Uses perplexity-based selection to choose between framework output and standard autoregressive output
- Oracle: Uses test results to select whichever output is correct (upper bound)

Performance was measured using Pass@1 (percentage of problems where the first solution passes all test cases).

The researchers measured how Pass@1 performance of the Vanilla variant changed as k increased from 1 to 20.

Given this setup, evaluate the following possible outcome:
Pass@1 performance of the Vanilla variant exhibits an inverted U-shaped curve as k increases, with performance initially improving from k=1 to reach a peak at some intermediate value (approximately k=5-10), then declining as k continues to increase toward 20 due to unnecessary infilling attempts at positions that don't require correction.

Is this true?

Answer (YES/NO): NO